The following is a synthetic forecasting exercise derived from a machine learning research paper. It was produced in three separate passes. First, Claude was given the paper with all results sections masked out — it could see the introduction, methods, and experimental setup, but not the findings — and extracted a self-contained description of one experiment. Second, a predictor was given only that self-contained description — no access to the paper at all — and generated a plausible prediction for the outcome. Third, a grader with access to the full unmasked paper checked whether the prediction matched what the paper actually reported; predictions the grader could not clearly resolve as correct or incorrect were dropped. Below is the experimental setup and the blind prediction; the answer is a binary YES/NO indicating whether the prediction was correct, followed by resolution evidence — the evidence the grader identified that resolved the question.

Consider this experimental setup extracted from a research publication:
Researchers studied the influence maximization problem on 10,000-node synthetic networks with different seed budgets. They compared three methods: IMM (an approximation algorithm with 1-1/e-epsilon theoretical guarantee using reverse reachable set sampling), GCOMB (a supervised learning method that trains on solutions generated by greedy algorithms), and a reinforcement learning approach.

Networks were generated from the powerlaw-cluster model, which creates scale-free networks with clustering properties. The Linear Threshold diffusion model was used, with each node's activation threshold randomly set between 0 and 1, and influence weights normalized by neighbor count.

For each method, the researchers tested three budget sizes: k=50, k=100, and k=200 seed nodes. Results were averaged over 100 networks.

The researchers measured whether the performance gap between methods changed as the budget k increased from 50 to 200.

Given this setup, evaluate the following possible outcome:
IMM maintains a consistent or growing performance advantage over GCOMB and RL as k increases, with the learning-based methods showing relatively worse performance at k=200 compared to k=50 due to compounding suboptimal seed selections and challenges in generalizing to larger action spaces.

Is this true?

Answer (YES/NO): NO